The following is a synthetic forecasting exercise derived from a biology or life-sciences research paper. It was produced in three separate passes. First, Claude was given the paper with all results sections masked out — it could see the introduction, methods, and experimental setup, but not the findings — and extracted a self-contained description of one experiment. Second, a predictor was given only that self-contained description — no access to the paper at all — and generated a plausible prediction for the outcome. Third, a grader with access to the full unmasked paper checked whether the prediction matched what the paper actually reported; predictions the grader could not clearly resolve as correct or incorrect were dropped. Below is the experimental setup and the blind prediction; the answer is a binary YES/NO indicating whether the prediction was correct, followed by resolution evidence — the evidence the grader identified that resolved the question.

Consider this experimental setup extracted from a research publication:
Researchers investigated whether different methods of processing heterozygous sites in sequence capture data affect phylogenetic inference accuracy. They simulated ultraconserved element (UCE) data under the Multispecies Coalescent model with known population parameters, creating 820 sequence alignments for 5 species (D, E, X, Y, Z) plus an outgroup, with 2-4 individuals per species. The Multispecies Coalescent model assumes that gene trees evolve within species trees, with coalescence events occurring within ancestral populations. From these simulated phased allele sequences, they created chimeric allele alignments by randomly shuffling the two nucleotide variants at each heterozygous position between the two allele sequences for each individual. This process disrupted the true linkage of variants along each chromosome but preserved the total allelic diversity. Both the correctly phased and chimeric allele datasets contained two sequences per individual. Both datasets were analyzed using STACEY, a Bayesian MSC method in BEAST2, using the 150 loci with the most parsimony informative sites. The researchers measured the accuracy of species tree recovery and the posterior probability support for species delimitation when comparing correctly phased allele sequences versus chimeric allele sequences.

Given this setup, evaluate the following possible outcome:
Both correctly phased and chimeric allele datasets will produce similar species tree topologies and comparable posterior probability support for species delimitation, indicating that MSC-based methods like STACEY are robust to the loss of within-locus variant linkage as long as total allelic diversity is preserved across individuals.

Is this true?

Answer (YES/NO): NO